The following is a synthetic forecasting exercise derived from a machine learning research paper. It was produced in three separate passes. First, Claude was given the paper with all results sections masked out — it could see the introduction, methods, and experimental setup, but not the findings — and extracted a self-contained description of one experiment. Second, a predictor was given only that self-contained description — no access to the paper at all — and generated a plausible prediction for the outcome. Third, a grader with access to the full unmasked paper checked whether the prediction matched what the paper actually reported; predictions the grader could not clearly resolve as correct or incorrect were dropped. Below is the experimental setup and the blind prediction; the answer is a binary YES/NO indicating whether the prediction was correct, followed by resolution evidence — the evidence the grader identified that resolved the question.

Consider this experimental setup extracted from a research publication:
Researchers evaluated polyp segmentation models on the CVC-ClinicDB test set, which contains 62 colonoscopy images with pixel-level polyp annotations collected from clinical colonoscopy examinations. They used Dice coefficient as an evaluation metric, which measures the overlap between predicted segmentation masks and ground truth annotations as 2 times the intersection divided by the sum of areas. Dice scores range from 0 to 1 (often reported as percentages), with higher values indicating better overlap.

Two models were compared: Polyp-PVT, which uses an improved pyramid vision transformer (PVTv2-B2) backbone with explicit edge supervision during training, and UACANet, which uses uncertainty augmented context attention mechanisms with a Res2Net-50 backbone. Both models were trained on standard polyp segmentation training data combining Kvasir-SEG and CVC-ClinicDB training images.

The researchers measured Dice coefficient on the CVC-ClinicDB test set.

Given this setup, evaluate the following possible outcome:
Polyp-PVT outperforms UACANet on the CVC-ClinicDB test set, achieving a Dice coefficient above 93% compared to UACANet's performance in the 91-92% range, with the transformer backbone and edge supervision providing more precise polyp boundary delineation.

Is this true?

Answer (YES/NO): NO